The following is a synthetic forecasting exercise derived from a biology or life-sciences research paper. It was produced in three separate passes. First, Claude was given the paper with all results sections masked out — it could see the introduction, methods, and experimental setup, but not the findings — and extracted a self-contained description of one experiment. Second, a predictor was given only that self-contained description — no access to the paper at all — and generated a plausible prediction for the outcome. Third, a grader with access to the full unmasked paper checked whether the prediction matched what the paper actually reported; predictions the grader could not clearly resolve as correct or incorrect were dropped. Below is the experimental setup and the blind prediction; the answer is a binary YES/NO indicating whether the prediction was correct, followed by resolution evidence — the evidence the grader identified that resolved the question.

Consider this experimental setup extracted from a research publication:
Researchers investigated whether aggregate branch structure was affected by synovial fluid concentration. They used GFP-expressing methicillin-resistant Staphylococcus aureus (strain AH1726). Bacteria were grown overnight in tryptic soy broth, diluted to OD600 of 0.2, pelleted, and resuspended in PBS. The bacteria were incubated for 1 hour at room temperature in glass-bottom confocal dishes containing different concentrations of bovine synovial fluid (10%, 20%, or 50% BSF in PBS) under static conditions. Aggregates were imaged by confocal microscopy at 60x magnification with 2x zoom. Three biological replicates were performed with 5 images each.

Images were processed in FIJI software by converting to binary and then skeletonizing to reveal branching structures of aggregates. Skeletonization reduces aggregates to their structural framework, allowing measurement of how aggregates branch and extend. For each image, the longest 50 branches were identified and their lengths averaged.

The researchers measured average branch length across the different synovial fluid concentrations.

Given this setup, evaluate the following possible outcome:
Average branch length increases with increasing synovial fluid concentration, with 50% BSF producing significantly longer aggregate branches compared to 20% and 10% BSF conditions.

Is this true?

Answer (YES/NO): NO